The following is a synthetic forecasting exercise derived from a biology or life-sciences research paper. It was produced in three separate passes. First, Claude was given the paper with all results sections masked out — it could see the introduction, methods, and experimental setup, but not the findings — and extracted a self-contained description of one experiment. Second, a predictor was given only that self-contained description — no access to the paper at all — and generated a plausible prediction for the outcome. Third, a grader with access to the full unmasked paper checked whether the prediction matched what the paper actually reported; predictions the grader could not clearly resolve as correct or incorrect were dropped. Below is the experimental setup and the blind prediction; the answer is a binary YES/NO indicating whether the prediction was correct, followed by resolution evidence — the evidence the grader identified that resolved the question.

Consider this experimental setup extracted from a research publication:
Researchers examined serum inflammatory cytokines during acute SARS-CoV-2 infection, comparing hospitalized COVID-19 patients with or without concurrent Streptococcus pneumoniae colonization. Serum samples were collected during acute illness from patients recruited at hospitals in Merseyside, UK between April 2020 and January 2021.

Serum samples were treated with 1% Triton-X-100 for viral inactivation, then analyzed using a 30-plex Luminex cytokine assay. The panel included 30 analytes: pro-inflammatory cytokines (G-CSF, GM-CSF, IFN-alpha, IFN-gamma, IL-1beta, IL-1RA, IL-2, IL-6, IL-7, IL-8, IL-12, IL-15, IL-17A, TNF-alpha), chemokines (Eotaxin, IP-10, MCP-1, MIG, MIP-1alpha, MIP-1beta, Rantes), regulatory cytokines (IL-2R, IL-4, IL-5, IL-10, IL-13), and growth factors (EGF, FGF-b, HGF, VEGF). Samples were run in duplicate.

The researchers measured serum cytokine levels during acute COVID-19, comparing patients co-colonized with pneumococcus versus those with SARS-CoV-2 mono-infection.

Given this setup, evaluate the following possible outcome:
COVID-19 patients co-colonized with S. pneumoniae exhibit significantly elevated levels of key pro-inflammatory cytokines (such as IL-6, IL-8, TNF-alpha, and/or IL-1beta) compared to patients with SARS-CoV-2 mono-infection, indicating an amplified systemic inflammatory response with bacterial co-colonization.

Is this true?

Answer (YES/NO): NO